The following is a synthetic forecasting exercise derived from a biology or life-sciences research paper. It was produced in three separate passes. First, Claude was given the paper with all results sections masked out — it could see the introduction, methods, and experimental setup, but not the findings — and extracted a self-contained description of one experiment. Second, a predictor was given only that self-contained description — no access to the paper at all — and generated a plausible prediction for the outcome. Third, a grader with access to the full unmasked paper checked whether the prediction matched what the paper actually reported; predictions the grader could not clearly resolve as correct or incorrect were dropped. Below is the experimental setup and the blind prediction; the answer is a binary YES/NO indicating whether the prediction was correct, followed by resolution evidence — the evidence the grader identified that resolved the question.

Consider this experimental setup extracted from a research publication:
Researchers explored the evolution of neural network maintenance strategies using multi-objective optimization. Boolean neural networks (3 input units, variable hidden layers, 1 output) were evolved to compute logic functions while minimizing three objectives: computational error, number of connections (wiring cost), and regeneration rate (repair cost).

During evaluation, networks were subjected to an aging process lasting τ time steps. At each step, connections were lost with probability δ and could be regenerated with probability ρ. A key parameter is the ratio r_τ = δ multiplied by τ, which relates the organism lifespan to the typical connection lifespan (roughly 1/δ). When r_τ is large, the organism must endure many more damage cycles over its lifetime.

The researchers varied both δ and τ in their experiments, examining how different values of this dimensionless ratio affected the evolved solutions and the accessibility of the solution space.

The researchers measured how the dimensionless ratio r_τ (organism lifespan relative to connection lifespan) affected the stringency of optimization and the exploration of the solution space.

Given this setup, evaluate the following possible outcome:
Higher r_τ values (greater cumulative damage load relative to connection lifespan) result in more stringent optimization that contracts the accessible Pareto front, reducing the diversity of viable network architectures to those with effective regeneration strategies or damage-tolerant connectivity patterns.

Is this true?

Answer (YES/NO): NO